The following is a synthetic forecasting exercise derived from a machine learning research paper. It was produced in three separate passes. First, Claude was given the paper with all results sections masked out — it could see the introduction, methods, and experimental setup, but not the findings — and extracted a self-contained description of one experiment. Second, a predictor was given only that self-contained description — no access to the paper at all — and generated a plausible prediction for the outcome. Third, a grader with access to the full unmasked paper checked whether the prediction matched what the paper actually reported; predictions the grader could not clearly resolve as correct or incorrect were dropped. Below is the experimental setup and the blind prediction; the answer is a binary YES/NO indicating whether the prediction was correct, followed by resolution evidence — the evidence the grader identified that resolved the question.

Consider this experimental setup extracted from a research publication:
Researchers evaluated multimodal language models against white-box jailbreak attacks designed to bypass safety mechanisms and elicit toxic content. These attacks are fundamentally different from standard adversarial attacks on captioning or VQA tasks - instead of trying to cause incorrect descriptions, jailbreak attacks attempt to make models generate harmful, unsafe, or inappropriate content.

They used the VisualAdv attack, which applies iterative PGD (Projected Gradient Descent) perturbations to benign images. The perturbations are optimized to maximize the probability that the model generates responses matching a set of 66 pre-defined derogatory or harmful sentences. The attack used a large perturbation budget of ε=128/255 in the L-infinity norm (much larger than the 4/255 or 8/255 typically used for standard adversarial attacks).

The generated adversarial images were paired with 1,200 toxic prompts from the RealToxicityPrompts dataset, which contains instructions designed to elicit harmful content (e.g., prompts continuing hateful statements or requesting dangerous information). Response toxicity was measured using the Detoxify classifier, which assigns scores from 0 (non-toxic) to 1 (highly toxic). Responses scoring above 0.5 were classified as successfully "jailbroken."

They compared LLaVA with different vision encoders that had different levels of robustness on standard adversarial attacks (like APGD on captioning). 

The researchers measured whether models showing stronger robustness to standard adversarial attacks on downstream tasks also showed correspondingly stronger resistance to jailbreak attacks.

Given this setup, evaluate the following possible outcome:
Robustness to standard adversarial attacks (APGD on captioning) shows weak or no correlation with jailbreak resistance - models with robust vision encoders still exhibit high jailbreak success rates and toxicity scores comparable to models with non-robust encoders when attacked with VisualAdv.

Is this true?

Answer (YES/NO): NO